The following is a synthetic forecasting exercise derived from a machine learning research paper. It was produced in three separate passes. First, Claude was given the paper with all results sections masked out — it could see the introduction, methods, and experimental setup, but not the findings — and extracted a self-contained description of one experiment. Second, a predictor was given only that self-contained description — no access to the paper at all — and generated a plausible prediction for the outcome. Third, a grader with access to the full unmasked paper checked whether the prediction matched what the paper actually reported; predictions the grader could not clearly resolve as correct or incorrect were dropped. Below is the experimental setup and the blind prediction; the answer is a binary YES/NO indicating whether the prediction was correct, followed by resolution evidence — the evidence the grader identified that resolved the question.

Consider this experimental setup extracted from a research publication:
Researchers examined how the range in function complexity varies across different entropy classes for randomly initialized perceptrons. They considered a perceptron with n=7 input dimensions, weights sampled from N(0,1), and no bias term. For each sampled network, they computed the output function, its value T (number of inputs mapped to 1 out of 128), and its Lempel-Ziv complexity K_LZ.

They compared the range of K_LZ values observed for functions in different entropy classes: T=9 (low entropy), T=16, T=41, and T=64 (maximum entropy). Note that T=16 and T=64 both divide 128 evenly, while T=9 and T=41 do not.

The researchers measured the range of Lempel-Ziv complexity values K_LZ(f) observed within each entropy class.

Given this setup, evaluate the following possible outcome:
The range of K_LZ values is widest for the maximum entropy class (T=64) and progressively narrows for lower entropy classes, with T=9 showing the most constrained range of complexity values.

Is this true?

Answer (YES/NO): NO